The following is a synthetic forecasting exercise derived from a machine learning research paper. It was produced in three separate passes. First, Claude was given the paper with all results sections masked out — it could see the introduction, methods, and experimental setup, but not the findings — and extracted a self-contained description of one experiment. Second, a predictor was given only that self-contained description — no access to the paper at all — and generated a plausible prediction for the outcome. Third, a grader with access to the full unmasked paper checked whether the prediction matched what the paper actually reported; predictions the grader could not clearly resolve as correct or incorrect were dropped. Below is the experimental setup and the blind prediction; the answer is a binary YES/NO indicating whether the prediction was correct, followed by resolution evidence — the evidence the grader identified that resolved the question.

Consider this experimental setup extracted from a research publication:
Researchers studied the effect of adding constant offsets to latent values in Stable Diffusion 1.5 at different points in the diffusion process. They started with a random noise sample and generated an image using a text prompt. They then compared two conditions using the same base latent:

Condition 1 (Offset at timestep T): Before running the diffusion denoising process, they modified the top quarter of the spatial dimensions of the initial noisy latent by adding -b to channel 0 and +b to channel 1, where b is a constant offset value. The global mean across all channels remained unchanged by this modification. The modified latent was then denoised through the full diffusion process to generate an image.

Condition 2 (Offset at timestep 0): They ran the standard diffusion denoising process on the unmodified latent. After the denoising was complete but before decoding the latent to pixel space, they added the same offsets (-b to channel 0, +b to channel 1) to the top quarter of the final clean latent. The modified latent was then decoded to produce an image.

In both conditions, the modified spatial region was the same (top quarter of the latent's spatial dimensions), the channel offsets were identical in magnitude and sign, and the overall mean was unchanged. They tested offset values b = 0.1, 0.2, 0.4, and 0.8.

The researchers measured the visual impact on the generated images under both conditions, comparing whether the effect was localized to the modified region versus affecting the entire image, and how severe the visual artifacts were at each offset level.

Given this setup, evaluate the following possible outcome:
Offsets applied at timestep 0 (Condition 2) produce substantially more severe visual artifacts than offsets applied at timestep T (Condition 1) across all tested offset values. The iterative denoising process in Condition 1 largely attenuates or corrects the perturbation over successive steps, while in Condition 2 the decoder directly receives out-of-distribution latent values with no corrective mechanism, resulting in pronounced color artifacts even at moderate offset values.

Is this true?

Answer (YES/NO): NO